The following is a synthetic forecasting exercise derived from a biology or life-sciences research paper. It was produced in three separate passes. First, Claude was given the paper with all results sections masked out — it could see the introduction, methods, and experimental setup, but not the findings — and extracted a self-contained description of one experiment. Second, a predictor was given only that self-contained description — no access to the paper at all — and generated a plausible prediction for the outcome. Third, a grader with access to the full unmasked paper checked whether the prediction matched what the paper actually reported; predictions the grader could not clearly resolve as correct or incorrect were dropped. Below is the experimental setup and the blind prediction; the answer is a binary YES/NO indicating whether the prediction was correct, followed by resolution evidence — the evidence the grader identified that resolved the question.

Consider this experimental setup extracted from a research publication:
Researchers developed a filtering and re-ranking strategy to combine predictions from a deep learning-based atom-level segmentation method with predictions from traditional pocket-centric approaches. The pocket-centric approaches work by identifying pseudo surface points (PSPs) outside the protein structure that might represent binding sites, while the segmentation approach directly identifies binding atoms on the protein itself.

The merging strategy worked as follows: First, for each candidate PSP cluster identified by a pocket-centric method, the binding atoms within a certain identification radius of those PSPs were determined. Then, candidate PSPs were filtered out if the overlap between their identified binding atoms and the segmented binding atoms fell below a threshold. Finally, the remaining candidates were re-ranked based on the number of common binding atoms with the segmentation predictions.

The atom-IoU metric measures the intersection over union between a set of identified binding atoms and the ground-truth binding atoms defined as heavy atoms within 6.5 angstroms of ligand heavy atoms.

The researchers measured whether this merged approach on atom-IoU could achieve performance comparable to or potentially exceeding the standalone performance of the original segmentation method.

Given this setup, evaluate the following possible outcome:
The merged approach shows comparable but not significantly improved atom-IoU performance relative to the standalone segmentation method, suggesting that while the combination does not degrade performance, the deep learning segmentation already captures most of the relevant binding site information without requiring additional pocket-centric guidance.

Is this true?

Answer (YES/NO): NO